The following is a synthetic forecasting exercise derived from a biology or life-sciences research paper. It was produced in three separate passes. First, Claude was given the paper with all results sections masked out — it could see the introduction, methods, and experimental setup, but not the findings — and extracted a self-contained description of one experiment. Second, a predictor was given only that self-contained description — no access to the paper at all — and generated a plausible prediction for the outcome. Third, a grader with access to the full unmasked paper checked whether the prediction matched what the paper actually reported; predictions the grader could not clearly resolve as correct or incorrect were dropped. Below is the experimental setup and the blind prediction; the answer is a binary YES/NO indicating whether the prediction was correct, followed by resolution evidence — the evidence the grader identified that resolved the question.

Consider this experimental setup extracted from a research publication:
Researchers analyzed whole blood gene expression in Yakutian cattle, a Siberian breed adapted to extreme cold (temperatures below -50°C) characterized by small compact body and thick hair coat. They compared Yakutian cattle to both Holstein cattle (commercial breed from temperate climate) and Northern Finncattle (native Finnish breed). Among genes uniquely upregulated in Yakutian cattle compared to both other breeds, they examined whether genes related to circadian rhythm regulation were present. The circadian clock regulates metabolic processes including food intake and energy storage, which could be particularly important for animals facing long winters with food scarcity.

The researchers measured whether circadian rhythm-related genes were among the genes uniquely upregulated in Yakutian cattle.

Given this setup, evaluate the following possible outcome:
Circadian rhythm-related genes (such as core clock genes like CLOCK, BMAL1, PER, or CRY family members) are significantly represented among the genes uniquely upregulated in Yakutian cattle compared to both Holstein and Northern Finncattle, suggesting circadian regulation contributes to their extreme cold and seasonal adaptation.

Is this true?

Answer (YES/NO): NO